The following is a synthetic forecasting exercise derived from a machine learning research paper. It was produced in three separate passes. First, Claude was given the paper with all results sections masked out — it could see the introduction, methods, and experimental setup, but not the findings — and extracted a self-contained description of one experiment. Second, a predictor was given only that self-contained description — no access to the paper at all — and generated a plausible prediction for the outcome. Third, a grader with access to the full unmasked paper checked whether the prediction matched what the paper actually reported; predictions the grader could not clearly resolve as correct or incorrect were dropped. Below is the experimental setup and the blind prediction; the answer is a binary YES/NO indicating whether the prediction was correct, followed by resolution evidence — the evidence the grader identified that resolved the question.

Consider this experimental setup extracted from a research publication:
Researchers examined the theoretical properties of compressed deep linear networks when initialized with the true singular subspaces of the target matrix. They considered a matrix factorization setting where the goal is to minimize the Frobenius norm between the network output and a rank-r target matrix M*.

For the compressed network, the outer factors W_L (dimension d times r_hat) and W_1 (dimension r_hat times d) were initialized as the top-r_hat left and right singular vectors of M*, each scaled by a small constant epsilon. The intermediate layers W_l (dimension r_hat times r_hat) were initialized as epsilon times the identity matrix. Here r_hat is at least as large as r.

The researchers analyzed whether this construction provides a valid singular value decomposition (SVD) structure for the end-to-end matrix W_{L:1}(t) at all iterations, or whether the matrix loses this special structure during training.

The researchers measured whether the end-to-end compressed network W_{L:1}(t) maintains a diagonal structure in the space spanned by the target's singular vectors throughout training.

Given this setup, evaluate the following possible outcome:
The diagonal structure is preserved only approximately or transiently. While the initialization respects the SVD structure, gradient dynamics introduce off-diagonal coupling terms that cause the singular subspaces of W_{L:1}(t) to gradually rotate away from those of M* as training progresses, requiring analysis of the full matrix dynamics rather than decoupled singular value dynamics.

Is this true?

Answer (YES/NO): NO